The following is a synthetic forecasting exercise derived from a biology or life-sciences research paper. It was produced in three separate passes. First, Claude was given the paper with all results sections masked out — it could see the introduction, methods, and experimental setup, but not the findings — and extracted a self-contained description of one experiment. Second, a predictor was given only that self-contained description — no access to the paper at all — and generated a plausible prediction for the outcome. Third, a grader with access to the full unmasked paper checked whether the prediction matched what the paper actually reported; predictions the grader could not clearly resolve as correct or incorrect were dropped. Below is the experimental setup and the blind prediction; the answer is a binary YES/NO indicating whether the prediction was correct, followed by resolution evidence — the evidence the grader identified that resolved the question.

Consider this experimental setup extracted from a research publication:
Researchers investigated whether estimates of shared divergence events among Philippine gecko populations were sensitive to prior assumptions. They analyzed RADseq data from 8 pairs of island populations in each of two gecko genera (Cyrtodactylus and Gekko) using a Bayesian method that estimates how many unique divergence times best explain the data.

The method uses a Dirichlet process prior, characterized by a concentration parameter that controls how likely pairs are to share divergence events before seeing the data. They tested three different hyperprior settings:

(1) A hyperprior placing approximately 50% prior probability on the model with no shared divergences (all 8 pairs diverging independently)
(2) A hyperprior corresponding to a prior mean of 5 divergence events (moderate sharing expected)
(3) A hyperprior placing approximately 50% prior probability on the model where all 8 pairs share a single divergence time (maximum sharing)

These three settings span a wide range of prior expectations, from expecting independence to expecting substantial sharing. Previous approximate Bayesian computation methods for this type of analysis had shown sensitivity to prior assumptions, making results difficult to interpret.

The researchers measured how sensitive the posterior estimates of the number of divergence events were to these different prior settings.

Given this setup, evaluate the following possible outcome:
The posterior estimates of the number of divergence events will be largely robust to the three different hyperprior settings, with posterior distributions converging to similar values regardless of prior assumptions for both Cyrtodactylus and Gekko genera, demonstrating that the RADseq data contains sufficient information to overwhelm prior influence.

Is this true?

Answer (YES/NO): NO